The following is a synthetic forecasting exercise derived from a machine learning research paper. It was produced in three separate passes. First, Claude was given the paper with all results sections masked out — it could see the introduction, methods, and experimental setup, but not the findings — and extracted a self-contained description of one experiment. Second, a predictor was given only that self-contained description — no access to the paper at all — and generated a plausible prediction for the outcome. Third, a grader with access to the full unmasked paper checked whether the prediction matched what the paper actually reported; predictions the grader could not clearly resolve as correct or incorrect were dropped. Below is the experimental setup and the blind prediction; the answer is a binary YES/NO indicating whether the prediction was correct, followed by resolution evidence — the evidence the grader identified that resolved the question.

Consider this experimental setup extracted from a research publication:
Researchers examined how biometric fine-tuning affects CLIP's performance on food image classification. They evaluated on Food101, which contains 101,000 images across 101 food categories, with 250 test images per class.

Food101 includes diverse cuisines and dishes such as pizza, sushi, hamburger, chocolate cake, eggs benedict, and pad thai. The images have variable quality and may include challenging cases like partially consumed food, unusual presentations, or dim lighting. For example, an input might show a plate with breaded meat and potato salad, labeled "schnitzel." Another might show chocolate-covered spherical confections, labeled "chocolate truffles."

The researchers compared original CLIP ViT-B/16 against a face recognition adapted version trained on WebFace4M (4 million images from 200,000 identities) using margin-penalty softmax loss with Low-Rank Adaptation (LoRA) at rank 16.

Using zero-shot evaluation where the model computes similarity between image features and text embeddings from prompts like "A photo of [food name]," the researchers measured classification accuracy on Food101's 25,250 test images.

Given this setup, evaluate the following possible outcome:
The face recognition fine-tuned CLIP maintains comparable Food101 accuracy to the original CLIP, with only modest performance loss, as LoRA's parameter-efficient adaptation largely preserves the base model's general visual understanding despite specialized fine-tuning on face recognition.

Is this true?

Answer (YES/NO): NO